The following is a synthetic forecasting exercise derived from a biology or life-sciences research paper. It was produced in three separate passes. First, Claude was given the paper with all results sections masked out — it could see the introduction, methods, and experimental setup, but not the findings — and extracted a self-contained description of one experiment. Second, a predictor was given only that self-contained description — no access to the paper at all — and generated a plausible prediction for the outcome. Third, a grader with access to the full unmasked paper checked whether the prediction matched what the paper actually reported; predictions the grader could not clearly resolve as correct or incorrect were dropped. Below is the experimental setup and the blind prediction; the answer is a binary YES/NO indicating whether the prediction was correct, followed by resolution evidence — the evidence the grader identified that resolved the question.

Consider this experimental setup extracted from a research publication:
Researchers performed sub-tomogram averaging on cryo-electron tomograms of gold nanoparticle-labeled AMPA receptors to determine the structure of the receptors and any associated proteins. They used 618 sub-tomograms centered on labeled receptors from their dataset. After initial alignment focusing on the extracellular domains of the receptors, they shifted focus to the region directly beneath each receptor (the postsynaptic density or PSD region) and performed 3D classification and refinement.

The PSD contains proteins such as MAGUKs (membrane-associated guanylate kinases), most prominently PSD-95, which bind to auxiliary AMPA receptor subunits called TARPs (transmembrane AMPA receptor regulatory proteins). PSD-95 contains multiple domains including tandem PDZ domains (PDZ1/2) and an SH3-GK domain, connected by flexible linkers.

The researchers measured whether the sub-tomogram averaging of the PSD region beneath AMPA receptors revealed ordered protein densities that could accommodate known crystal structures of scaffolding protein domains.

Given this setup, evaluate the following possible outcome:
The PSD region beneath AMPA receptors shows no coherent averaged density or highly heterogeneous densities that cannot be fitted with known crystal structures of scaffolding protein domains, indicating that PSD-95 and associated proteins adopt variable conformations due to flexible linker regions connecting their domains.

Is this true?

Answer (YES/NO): NO